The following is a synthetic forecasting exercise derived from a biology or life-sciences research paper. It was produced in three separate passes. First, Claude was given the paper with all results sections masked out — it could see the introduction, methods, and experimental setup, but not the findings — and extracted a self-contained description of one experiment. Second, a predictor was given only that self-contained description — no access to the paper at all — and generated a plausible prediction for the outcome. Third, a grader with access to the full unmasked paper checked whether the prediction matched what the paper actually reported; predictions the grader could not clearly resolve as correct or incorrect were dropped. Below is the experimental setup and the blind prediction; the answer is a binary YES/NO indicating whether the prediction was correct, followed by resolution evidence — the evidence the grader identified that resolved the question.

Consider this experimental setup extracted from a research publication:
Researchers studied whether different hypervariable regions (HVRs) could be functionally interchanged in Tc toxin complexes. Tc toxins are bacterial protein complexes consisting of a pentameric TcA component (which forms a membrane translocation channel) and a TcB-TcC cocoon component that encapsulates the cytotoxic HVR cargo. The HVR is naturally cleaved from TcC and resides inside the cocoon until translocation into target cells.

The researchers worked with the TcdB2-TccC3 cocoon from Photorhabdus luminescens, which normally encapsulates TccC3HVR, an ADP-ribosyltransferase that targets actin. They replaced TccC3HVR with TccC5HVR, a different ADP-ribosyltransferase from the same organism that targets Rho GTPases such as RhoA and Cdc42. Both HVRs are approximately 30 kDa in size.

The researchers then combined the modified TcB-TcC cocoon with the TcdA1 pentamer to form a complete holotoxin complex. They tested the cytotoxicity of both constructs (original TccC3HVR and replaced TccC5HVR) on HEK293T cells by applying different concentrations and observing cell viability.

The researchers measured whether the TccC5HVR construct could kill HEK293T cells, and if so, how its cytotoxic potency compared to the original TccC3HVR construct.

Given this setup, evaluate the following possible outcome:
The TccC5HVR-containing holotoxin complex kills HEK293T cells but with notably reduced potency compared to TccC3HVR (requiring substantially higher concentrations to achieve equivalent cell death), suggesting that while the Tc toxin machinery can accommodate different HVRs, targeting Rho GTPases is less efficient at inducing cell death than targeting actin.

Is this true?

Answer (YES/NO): YES